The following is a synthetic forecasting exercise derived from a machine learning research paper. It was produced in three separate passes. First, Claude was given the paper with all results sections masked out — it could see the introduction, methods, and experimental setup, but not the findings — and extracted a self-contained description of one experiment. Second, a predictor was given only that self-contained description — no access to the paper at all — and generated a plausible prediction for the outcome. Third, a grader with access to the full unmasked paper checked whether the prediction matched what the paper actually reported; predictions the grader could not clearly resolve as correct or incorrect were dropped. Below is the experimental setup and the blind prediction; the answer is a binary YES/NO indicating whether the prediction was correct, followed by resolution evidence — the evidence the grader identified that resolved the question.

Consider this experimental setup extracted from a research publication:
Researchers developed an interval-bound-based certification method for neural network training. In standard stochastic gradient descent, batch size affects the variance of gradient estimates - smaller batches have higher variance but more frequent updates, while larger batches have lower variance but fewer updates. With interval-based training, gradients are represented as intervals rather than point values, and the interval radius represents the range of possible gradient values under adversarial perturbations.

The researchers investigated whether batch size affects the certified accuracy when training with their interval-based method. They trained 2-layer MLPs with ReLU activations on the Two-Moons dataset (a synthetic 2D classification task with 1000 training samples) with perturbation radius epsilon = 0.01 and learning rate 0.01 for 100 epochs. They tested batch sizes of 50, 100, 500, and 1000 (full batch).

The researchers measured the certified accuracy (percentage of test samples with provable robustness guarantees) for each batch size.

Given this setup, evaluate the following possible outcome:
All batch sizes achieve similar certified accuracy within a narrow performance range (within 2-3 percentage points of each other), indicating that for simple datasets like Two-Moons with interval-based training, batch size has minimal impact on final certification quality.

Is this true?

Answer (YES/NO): YES